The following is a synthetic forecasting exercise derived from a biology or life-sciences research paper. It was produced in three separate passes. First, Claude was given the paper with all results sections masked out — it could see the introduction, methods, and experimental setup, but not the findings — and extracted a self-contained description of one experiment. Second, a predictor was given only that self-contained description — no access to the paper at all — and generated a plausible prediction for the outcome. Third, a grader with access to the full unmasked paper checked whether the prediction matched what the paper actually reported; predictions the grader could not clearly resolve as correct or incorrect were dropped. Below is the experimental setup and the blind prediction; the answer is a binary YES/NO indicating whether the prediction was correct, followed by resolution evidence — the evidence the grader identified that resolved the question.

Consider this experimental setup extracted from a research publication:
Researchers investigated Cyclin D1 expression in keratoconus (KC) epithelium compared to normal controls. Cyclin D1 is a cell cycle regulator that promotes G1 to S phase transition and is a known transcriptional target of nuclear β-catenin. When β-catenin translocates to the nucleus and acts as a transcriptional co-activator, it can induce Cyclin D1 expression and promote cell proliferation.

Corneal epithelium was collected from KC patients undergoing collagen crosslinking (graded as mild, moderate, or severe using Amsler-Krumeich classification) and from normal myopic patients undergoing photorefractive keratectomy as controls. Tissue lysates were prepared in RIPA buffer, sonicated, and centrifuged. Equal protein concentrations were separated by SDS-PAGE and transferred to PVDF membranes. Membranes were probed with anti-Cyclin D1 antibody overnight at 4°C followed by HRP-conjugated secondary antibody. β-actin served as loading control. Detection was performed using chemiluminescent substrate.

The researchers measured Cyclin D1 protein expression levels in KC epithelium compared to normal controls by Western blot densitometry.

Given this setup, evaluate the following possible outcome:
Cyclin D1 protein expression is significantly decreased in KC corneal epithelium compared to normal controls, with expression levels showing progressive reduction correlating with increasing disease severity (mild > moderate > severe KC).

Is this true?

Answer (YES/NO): NO